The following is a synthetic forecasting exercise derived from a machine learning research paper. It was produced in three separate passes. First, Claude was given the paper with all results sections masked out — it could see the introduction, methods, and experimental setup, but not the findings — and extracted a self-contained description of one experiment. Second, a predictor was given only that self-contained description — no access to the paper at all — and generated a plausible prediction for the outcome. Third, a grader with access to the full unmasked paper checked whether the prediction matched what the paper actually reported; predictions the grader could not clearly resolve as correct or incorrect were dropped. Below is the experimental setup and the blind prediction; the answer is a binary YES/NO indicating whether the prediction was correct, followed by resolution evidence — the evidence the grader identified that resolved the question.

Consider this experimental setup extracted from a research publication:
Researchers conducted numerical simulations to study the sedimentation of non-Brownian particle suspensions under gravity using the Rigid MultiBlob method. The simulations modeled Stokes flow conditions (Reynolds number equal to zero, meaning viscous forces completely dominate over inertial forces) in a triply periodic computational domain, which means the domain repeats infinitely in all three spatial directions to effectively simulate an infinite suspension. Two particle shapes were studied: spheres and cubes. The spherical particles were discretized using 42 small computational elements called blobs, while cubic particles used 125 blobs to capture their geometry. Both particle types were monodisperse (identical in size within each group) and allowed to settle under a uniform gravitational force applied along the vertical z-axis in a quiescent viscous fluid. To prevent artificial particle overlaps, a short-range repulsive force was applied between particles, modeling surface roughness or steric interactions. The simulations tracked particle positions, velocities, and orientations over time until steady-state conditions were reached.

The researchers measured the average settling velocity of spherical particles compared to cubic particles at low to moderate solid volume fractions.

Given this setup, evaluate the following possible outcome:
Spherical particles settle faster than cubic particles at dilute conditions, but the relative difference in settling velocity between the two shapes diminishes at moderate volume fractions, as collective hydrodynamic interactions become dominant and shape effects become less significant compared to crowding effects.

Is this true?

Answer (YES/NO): NO